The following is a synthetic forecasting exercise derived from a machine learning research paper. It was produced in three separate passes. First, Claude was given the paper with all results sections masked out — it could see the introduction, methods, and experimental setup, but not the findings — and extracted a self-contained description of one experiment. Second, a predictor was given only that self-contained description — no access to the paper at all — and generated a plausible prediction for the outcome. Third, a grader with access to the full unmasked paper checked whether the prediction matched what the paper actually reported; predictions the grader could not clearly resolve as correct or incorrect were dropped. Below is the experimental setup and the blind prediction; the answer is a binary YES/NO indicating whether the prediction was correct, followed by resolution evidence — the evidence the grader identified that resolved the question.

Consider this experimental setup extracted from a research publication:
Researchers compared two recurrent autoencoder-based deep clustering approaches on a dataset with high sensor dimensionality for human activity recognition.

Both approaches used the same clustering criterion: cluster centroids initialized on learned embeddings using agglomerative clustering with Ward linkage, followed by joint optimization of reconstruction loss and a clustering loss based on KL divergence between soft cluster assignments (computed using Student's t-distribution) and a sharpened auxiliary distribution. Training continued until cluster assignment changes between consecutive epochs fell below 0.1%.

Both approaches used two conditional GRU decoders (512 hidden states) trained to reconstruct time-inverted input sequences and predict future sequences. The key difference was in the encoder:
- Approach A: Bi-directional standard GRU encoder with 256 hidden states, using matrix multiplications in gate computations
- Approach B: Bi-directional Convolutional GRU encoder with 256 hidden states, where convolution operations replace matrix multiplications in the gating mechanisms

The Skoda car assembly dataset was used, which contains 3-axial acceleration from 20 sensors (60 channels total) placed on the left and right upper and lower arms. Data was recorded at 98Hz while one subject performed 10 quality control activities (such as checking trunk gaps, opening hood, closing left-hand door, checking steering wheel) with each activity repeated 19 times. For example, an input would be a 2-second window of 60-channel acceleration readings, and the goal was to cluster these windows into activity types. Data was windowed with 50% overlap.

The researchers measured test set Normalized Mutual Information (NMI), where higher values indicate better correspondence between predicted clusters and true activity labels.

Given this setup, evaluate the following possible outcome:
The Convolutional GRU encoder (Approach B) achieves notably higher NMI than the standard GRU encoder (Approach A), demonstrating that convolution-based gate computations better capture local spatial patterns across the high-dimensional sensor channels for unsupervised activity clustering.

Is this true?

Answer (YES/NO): NO